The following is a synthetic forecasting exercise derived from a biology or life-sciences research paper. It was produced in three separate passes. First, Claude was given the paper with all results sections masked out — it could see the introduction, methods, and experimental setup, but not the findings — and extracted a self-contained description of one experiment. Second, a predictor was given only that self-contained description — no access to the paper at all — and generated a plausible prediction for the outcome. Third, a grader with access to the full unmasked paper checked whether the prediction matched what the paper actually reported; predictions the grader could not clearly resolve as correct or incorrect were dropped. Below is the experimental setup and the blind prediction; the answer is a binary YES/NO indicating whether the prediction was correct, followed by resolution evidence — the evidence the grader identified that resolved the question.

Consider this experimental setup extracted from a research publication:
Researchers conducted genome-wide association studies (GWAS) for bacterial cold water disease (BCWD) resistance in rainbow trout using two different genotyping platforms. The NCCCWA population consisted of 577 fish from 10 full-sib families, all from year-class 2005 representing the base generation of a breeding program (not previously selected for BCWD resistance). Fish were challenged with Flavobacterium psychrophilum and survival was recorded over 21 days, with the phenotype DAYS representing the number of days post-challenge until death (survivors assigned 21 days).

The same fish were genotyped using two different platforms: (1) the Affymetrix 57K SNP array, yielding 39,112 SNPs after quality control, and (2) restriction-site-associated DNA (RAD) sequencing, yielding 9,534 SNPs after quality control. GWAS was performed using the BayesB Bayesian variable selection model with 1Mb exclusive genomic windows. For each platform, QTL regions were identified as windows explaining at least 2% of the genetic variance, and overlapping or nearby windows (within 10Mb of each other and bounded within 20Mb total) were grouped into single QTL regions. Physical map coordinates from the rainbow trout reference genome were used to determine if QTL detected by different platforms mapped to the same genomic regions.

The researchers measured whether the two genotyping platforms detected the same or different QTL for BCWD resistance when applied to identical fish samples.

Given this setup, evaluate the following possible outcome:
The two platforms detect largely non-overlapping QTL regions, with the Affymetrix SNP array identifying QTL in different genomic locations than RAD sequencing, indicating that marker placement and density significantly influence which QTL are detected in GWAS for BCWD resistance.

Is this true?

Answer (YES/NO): NO